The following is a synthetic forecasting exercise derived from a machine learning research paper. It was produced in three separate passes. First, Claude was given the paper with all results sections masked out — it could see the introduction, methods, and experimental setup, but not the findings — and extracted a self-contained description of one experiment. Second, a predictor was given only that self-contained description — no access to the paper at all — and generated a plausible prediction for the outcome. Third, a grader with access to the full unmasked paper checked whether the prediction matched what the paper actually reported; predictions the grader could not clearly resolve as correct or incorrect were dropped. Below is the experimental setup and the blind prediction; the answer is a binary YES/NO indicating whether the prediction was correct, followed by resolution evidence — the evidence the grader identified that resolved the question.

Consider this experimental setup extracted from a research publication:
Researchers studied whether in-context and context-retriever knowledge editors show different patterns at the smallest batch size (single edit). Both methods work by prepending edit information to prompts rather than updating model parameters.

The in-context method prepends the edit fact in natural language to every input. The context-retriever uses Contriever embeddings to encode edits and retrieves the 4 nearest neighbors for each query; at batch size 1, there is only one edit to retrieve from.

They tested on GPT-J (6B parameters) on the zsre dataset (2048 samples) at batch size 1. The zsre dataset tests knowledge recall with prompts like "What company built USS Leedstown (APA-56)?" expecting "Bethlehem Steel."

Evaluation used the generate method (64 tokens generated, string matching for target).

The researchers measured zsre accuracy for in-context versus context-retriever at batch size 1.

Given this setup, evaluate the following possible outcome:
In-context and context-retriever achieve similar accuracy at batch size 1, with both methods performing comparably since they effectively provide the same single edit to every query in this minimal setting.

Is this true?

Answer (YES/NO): YES